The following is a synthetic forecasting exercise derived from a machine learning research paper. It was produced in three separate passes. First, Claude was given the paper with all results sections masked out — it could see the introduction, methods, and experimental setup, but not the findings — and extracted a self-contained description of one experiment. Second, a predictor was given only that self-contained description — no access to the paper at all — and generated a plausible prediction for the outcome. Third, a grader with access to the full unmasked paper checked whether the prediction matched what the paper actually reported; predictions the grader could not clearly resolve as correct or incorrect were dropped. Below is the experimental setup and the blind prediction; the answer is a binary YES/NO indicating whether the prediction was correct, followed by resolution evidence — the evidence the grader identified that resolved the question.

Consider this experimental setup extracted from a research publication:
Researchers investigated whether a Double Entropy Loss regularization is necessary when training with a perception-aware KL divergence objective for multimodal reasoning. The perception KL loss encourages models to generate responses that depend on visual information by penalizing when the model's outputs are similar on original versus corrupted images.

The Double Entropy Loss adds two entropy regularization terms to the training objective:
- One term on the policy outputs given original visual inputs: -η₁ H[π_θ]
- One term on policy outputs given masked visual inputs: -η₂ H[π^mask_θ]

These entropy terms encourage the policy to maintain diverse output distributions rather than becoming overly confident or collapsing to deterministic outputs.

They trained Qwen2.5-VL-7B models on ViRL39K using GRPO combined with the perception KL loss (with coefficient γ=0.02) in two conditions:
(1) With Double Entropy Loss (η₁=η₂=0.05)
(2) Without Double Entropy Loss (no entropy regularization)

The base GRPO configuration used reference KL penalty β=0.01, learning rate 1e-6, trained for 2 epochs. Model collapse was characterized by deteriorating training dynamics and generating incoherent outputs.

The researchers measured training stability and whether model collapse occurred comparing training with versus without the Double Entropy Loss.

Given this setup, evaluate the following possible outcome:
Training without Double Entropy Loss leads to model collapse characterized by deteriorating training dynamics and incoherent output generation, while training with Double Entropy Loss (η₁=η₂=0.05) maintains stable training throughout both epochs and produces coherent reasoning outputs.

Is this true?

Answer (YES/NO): YES